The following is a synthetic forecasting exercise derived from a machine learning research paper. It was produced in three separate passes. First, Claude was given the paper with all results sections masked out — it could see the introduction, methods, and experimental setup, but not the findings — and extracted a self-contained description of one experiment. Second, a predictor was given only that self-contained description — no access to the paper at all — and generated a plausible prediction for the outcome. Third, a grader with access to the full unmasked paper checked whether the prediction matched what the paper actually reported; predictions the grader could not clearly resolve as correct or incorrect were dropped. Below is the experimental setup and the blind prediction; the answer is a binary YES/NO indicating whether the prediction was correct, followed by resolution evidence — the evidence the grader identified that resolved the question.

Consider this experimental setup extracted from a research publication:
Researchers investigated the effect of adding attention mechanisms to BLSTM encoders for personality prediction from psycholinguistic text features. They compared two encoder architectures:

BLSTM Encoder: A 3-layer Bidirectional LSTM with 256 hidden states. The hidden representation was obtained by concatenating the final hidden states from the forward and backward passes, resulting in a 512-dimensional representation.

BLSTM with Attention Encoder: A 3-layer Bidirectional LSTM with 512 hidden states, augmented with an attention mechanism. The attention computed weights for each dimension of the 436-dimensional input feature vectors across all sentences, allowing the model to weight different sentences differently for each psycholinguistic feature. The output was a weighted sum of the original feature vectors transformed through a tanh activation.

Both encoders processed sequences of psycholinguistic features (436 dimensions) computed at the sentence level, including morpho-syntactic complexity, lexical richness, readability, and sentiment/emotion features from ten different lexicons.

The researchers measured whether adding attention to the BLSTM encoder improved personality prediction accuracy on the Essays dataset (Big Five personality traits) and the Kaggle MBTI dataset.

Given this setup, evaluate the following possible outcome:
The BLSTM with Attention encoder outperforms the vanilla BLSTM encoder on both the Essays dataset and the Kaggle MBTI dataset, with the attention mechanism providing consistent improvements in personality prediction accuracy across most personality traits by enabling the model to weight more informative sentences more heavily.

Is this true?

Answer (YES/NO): YES